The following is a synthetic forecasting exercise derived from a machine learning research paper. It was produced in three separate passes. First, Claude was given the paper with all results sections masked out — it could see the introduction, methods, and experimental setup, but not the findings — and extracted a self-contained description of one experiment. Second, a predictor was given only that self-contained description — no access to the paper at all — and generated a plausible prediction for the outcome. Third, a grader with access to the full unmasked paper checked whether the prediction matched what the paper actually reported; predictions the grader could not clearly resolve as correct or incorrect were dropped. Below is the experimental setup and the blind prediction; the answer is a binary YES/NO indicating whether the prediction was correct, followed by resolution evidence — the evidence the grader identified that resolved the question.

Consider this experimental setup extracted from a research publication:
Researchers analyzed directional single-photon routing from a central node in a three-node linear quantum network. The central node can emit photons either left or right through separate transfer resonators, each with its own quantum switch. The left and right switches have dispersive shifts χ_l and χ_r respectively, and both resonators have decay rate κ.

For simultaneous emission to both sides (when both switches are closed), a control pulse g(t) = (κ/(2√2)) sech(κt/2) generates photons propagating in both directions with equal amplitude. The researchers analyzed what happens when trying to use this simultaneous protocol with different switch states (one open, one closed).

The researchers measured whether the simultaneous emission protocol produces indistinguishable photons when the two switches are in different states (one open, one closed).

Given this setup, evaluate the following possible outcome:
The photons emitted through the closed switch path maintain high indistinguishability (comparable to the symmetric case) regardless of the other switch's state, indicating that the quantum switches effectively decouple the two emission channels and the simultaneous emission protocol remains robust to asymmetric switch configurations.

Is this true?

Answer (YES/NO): NO